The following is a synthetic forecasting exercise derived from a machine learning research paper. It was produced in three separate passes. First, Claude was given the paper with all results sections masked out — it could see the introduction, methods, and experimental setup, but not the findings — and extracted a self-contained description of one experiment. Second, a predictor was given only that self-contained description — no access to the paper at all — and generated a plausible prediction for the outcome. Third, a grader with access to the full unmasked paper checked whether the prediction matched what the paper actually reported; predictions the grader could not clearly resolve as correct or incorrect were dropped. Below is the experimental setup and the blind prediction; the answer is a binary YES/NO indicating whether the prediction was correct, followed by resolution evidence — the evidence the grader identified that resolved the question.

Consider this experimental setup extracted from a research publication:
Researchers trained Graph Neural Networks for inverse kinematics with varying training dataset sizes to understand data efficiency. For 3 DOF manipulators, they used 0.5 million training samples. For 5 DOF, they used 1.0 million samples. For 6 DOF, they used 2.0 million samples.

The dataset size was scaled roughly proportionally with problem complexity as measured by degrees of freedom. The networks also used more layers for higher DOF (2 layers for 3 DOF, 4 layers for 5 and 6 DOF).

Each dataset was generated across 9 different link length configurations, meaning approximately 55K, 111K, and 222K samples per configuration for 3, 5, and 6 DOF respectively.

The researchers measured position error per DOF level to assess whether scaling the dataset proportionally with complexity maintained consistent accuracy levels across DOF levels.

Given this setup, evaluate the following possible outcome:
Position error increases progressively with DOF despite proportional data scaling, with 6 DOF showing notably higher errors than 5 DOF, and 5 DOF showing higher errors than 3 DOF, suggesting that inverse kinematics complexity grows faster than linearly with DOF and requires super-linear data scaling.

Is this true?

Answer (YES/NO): NO